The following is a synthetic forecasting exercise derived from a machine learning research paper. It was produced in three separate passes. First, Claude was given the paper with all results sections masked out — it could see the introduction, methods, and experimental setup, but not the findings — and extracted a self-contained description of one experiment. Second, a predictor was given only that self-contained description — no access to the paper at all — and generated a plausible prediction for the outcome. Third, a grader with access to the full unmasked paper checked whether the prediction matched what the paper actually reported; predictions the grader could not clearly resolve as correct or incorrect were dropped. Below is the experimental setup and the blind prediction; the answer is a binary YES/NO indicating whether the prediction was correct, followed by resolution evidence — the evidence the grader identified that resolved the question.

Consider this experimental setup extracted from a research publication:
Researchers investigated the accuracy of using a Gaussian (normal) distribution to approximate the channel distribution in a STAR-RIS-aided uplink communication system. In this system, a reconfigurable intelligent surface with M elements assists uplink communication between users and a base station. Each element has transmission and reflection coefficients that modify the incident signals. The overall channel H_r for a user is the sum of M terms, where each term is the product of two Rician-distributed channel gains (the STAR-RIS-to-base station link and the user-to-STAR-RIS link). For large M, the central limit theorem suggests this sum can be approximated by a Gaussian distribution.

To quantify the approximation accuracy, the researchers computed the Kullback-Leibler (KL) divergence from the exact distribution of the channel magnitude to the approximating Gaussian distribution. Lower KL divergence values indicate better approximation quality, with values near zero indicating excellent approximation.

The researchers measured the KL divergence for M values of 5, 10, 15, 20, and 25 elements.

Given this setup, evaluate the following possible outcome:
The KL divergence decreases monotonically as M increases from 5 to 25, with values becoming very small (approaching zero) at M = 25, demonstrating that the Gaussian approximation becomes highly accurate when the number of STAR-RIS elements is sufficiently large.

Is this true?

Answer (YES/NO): YES